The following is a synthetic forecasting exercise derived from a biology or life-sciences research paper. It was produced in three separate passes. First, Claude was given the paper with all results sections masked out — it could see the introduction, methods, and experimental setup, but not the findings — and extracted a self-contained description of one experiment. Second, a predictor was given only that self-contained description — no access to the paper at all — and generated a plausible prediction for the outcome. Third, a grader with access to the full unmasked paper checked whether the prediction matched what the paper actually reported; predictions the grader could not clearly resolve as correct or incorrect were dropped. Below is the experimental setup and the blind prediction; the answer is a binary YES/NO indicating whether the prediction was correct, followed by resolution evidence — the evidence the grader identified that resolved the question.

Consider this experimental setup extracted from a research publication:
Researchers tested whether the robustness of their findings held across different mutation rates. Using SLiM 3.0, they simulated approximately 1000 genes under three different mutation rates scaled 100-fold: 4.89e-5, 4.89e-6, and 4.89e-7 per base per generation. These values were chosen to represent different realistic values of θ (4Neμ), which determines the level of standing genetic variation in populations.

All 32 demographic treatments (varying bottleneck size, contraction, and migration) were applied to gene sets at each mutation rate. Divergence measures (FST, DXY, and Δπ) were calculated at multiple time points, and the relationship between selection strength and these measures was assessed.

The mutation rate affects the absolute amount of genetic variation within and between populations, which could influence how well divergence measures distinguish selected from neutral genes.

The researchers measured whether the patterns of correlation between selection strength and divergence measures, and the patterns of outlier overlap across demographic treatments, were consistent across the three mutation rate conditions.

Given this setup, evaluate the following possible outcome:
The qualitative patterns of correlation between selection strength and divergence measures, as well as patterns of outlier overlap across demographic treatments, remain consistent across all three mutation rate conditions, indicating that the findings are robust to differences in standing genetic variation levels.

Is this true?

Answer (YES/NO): YES